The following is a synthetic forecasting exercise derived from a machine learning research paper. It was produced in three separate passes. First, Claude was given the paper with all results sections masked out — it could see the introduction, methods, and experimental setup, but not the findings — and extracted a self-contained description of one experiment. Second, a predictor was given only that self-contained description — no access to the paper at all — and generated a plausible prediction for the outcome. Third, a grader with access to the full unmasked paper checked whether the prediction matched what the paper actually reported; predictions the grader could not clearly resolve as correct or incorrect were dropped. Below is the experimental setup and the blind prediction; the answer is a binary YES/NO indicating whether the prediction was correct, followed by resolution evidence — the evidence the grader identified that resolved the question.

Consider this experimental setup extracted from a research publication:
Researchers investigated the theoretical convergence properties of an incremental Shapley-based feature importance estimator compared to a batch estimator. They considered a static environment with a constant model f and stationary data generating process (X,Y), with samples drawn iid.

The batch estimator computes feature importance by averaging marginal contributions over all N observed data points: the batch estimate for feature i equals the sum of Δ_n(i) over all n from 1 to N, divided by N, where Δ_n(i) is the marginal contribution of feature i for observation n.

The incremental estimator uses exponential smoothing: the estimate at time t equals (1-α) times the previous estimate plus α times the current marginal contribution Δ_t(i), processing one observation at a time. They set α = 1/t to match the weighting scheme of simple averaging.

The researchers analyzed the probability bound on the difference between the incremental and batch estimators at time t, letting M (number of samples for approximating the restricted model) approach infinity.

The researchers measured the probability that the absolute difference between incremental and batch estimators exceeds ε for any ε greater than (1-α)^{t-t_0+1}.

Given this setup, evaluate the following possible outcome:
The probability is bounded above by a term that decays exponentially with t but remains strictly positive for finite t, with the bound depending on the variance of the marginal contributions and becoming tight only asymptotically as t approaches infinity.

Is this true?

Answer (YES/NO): NO